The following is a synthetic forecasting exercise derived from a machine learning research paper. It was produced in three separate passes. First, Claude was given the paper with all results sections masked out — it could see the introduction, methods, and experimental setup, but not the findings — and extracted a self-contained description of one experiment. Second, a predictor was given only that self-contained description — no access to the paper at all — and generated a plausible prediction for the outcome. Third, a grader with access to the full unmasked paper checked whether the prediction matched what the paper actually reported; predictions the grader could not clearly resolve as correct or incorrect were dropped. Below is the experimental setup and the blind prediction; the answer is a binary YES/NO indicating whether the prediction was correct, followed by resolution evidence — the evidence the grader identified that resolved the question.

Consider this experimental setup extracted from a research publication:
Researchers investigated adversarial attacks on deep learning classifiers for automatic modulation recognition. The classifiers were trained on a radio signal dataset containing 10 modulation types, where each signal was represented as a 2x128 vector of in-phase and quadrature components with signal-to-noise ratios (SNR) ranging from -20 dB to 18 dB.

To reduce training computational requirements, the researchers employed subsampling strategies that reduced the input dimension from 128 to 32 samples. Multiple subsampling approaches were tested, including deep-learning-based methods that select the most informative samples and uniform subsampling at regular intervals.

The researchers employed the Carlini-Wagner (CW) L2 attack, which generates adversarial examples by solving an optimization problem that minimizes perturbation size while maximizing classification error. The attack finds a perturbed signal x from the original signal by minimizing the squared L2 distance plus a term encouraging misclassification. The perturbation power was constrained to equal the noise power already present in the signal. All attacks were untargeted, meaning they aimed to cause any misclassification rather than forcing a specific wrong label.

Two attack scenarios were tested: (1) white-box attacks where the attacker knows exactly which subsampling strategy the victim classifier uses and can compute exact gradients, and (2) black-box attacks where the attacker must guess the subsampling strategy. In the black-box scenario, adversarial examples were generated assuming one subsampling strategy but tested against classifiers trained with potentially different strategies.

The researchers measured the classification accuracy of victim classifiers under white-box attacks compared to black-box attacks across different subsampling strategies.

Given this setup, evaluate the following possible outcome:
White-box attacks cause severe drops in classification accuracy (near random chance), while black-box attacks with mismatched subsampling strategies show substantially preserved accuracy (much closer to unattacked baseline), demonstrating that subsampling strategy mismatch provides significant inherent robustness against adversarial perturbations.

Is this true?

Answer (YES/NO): NO